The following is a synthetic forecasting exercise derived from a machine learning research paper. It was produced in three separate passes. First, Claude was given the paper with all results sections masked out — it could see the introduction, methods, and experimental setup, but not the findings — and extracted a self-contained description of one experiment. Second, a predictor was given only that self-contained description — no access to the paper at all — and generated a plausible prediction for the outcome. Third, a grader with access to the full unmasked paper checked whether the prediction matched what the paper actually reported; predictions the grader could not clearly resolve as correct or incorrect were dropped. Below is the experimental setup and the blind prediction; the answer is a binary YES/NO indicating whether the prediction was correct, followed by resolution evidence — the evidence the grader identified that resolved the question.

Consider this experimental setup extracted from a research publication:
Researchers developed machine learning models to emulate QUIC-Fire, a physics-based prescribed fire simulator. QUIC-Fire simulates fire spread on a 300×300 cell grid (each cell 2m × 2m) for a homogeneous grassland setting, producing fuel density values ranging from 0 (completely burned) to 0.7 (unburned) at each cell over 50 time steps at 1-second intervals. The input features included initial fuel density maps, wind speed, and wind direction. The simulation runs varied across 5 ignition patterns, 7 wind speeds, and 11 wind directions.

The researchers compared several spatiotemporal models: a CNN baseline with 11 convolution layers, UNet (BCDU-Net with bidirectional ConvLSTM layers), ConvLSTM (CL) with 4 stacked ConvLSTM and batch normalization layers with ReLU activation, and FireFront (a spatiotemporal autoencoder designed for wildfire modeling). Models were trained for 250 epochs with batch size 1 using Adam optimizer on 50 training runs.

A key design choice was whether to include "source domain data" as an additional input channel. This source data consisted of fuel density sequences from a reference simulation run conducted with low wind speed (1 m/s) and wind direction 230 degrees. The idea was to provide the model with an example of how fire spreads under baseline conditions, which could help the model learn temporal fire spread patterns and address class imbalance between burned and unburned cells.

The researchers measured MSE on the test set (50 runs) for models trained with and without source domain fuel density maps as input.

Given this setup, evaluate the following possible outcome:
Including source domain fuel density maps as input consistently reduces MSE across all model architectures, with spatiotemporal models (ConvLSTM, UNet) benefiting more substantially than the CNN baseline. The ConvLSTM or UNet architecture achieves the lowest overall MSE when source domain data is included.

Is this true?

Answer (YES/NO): NO